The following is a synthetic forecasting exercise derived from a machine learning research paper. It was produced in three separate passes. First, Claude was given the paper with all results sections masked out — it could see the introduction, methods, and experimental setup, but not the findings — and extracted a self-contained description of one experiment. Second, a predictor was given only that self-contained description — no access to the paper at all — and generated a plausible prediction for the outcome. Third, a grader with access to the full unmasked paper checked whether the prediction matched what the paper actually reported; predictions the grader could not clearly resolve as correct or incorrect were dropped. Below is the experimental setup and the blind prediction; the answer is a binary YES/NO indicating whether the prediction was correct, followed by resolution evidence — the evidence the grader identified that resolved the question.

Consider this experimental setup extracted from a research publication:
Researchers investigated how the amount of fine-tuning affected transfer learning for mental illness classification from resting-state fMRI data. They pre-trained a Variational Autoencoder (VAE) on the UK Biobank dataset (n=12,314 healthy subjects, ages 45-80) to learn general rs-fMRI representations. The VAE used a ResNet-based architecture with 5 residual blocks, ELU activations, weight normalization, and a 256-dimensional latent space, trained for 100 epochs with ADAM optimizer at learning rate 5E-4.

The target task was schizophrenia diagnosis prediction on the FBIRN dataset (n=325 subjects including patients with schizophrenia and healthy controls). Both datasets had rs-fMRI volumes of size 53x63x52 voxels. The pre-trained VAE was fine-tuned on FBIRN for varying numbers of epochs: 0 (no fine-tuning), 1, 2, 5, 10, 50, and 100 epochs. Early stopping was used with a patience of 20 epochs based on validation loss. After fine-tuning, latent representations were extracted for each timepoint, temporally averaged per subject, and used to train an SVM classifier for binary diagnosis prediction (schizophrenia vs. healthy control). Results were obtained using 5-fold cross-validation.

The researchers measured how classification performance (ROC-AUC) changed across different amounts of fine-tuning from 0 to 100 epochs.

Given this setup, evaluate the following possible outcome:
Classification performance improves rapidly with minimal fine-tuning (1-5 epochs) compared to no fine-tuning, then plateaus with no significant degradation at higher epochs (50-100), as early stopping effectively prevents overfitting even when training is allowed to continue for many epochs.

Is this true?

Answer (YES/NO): NO